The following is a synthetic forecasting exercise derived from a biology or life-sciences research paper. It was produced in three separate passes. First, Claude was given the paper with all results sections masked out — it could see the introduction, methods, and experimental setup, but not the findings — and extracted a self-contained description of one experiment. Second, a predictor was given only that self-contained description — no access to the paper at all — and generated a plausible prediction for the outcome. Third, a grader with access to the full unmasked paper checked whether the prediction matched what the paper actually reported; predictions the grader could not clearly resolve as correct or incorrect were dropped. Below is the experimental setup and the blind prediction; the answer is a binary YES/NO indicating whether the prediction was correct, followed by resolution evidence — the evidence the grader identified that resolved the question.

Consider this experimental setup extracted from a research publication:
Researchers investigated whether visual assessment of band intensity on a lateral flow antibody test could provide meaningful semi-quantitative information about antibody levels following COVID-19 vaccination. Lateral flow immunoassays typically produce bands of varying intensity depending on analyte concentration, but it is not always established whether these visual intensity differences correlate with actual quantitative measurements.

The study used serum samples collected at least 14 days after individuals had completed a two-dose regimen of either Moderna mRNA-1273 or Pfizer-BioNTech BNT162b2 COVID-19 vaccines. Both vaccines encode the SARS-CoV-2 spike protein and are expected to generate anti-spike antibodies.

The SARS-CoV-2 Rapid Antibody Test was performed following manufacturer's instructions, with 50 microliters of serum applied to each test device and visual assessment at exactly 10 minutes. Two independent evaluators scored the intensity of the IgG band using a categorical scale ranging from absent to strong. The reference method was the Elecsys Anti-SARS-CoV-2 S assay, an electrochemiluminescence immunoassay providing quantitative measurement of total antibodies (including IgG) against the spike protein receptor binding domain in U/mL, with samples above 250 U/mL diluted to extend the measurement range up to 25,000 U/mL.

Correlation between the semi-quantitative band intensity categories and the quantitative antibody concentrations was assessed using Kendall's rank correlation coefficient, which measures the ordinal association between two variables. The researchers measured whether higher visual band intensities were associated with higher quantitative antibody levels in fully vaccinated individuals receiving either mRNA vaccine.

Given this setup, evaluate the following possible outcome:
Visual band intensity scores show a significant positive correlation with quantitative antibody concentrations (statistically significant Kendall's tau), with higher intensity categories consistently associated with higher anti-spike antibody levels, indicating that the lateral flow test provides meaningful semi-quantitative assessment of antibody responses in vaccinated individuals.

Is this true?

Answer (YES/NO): YES